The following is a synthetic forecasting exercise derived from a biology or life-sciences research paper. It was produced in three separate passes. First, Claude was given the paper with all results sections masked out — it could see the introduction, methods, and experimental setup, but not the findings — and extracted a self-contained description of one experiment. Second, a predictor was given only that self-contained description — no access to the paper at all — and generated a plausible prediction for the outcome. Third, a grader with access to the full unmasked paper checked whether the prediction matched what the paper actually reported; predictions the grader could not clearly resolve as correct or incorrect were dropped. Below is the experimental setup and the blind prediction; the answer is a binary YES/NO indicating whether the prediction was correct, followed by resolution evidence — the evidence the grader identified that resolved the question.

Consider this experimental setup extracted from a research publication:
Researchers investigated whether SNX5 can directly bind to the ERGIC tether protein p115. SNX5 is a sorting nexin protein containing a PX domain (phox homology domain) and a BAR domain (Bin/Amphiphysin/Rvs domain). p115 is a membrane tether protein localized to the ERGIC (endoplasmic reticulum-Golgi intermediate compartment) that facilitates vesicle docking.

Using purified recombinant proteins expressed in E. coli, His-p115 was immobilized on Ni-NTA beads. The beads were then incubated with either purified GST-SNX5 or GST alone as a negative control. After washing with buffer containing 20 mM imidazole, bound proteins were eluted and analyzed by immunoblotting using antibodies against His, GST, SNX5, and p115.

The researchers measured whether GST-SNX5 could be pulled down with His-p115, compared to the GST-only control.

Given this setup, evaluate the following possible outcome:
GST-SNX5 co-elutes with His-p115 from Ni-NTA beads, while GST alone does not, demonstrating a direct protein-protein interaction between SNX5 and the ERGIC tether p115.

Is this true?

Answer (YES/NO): YES